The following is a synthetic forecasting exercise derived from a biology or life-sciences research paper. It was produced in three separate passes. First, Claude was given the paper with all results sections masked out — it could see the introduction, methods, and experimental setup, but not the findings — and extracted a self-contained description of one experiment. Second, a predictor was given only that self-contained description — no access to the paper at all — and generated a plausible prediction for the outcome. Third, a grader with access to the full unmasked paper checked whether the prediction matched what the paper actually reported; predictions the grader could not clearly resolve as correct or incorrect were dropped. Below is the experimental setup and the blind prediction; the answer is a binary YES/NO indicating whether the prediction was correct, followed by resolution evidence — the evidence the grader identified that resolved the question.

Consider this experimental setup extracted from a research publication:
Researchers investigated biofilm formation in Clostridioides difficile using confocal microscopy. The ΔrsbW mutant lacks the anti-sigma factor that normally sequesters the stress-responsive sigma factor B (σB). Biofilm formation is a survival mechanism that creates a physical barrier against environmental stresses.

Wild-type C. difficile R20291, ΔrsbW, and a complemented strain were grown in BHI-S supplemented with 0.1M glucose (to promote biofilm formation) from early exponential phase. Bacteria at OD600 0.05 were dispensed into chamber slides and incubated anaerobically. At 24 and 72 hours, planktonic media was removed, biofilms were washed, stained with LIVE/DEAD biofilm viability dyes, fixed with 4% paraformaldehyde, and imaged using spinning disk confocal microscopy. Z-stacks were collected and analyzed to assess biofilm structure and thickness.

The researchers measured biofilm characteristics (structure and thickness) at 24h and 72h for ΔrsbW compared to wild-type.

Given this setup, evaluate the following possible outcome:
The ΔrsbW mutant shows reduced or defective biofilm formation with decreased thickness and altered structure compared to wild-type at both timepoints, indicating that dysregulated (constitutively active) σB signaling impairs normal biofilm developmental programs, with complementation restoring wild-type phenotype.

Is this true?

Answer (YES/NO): NO